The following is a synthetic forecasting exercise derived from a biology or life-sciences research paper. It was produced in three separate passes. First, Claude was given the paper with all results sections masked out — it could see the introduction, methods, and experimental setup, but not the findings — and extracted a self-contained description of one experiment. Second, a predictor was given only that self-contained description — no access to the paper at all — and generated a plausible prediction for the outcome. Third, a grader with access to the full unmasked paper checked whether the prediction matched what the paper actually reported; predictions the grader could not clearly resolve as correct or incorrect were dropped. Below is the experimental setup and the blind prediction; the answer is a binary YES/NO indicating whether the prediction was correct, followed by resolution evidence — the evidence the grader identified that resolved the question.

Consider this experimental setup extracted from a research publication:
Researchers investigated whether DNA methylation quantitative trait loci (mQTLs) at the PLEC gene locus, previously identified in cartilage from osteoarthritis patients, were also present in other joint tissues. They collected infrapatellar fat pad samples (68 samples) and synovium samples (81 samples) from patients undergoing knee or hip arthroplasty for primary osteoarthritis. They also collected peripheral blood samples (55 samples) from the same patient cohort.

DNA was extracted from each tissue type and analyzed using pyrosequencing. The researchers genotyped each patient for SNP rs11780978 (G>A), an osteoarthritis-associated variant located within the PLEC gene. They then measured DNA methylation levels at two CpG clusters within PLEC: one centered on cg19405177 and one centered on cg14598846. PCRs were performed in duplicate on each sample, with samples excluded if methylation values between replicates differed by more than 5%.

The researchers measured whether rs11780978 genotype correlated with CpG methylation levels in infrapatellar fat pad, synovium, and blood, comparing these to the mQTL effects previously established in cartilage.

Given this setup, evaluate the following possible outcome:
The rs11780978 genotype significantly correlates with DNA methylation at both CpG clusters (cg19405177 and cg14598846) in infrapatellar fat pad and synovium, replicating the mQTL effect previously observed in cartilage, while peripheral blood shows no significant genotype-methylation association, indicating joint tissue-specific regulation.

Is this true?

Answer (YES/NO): NO